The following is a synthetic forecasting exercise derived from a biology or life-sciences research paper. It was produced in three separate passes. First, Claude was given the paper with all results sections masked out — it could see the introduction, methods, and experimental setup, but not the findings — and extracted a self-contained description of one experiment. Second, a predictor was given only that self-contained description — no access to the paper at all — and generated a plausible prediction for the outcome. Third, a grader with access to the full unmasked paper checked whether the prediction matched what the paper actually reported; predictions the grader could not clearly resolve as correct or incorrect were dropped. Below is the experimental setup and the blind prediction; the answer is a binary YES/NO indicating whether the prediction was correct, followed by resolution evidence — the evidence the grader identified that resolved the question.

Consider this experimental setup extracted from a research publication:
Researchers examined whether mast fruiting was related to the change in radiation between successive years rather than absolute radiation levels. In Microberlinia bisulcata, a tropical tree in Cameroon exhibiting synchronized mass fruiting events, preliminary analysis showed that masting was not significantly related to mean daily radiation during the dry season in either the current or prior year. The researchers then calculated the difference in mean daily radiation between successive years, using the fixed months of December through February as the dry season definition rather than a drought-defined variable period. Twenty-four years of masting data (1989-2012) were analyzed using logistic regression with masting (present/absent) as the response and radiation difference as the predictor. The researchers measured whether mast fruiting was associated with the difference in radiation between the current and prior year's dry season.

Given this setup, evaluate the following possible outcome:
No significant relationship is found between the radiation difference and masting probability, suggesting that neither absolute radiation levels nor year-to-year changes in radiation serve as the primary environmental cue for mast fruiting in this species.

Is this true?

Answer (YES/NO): NO